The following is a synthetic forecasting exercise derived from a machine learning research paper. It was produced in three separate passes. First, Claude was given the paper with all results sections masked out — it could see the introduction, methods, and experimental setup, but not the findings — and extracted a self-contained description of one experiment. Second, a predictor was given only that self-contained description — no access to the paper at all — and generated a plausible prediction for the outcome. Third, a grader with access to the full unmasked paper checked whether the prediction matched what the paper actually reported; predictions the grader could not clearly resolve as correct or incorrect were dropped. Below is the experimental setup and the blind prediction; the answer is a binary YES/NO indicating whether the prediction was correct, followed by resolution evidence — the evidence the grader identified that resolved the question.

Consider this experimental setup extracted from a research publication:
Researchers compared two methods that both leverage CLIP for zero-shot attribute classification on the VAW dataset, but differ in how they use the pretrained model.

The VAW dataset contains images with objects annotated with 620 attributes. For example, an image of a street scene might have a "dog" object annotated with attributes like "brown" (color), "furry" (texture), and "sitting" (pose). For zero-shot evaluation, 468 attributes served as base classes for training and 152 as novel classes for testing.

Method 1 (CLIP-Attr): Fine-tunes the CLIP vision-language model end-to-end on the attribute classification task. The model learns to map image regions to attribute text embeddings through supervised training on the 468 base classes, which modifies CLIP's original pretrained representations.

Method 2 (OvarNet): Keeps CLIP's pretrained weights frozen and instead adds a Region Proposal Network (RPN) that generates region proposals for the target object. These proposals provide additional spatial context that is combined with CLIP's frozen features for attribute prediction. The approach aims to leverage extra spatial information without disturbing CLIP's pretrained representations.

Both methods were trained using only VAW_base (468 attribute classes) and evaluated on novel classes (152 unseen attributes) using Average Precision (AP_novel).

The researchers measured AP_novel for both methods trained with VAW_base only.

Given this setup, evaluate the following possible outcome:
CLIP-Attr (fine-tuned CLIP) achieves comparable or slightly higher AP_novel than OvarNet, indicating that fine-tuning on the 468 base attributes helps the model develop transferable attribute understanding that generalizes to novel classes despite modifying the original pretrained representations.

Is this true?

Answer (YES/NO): YES